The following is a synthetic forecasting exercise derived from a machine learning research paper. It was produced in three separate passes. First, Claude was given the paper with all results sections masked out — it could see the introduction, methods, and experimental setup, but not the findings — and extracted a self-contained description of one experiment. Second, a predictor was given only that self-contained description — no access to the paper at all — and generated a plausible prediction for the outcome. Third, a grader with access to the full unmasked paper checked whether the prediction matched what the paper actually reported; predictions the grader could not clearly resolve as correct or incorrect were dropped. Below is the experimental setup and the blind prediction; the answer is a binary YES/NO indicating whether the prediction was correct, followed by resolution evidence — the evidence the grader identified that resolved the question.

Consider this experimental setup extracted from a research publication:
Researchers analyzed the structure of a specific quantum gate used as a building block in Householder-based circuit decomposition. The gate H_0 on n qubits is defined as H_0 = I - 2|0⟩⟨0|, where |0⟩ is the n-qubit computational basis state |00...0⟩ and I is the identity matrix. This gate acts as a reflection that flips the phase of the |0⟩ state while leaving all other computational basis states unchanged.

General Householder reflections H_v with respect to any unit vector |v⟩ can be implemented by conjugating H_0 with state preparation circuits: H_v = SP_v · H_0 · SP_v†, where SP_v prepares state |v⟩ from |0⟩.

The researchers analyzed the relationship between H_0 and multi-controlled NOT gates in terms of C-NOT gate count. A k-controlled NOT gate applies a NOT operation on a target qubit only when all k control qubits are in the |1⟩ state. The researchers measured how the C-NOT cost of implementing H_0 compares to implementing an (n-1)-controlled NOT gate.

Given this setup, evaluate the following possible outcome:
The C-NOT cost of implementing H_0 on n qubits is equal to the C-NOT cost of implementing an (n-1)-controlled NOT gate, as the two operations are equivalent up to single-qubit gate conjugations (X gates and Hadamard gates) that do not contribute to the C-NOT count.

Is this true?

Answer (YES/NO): YES